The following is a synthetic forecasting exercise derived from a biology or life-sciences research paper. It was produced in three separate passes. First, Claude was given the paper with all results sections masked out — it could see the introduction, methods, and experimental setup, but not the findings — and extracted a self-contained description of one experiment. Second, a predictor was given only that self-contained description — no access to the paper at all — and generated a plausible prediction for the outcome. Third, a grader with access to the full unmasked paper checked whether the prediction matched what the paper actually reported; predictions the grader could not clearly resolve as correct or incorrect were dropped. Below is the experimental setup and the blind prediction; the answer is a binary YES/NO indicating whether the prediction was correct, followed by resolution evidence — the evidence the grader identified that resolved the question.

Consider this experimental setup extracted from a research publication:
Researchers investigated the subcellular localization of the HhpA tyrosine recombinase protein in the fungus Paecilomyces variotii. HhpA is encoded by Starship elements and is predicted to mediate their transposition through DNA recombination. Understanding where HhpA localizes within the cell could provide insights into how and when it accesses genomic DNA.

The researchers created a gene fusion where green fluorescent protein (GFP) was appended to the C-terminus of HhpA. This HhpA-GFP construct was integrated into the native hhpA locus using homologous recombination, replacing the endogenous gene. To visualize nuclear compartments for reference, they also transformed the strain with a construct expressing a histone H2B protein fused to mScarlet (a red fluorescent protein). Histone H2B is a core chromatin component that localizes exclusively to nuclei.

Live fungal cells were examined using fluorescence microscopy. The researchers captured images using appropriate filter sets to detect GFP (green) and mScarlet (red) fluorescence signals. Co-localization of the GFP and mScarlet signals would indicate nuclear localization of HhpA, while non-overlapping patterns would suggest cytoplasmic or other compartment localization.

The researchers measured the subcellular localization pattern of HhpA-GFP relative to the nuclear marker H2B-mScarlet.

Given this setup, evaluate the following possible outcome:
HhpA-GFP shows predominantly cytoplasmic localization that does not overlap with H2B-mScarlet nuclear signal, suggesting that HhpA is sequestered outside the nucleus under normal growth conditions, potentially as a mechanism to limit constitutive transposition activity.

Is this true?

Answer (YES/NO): NO